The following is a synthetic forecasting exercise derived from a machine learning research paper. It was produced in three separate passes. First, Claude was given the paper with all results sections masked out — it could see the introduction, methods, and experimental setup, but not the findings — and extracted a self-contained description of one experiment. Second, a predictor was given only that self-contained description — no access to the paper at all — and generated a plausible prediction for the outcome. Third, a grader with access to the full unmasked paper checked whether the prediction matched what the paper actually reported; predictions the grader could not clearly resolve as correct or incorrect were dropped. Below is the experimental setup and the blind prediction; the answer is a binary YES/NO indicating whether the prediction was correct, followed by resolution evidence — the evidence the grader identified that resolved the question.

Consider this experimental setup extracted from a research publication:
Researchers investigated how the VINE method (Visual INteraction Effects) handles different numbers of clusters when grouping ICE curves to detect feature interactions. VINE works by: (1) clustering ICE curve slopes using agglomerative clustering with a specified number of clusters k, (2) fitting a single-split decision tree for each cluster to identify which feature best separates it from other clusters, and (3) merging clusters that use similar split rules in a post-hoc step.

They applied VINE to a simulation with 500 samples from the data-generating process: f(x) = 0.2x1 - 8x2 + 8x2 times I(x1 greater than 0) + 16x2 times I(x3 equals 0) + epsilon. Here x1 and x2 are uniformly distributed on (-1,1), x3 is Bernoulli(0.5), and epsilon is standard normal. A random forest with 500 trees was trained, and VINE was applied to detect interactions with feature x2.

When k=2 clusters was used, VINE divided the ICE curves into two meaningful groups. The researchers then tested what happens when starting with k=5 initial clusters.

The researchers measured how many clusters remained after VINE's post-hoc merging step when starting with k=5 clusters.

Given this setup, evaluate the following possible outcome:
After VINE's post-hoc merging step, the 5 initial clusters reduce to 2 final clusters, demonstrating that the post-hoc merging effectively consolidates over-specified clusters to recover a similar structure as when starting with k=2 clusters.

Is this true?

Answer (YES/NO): NO